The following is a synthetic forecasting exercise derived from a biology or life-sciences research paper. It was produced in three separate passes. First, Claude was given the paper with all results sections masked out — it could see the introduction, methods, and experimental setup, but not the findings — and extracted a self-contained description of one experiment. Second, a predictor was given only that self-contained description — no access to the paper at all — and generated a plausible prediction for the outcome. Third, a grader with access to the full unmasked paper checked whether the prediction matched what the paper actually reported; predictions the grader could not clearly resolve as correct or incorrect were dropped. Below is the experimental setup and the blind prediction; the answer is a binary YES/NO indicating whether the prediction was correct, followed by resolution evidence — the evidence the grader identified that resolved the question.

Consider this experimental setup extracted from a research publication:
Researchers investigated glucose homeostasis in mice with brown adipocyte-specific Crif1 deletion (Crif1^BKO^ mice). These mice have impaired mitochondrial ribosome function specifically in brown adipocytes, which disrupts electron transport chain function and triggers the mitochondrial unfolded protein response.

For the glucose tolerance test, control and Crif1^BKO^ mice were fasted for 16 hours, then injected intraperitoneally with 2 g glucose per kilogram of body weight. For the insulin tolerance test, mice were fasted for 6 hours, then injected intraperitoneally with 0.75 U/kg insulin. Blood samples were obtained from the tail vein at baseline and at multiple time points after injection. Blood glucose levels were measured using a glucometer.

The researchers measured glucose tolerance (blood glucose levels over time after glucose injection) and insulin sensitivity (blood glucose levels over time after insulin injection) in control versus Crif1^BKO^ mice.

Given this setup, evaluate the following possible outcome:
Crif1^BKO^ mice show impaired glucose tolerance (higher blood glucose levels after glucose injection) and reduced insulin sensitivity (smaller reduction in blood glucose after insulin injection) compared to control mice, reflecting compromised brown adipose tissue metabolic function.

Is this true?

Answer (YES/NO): NO